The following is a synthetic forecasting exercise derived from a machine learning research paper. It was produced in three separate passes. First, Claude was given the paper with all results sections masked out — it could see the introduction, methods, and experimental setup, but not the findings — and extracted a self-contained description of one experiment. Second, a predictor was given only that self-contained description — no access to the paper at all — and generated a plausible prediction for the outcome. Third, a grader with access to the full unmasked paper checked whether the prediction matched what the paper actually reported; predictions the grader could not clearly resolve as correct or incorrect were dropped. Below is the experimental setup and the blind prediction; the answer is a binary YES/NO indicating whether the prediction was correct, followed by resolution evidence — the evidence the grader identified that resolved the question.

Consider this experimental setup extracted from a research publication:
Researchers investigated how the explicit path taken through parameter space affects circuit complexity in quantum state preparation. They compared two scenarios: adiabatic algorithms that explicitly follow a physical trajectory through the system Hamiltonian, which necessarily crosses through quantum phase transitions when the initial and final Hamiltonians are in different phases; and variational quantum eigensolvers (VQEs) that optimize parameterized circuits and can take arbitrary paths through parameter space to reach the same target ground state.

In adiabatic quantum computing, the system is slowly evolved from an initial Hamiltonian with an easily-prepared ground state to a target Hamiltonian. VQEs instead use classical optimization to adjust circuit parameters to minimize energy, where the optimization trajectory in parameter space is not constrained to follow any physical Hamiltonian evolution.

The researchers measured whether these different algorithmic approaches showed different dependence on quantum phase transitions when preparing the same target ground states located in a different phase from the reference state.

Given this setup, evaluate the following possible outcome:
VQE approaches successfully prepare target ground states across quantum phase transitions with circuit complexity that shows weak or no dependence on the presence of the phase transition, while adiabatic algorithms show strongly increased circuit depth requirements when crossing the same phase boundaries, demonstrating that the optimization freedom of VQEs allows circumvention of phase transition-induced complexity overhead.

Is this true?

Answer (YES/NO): NO